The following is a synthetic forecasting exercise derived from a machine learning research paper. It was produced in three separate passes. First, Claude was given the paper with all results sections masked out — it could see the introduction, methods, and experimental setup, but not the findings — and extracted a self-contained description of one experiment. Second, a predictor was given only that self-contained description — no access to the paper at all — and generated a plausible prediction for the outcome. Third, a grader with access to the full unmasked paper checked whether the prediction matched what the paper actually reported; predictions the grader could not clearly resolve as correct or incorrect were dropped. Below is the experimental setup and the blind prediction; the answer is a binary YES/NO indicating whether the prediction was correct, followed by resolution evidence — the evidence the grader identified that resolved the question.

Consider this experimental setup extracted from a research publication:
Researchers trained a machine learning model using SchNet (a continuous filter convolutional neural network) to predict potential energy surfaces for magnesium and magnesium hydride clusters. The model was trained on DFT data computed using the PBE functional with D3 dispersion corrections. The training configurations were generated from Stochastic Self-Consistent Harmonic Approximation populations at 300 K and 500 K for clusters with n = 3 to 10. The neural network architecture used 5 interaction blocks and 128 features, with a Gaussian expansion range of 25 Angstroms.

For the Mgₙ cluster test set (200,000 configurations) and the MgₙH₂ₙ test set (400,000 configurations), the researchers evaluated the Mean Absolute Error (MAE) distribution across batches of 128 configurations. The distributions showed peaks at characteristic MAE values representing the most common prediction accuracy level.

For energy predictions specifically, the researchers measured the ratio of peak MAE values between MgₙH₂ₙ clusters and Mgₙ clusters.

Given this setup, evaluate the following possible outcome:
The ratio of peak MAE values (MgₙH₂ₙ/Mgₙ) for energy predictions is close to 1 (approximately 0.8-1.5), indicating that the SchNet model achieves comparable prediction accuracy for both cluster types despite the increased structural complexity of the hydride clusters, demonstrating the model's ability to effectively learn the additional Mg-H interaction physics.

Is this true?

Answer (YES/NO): NO